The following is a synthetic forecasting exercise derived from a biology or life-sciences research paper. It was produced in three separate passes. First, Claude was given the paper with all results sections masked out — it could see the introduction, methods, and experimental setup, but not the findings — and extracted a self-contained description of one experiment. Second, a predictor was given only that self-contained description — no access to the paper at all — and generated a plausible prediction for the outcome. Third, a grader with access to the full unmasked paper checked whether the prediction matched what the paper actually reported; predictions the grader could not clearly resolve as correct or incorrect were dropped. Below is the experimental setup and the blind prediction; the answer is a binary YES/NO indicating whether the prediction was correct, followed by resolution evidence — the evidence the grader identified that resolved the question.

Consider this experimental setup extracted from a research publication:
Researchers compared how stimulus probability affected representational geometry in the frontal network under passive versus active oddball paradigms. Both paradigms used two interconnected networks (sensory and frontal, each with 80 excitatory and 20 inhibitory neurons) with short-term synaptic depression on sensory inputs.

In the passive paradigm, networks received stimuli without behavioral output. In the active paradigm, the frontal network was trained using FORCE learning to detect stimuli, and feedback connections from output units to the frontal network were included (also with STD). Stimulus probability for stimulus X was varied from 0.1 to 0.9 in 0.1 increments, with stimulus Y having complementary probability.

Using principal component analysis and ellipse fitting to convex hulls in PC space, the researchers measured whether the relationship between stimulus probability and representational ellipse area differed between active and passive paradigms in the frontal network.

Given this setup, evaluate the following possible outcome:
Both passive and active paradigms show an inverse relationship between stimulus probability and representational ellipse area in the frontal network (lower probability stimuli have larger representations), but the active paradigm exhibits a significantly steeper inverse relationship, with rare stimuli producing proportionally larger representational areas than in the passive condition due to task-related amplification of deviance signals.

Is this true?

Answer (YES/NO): NO